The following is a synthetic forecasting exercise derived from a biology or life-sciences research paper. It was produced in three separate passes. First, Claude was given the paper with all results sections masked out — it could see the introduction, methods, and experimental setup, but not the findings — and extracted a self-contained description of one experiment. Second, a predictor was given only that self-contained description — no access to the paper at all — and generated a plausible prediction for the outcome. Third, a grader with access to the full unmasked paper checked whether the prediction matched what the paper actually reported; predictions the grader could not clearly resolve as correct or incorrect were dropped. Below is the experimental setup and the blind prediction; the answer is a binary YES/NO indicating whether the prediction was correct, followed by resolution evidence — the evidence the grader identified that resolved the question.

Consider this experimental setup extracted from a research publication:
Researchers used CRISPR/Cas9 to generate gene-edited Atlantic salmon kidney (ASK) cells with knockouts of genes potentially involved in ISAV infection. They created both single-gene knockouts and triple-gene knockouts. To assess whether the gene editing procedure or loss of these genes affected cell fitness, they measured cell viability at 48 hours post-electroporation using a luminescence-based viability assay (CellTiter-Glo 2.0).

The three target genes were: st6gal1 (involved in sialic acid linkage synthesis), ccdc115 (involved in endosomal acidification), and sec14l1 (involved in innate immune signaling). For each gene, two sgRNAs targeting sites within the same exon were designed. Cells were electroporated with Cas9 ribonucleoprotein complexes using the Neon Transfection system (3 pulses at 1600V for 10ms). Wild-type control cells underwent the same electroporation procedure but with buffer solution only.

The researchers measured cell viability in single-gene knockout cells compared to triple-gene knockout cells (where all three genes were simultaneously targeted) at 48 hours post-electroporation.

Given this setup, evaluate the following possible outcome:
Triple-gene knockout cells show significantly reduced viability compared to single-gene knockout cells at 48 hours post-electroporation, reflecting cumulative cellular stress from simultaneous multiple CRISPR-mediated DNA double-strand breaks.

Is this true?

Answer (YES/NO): NO